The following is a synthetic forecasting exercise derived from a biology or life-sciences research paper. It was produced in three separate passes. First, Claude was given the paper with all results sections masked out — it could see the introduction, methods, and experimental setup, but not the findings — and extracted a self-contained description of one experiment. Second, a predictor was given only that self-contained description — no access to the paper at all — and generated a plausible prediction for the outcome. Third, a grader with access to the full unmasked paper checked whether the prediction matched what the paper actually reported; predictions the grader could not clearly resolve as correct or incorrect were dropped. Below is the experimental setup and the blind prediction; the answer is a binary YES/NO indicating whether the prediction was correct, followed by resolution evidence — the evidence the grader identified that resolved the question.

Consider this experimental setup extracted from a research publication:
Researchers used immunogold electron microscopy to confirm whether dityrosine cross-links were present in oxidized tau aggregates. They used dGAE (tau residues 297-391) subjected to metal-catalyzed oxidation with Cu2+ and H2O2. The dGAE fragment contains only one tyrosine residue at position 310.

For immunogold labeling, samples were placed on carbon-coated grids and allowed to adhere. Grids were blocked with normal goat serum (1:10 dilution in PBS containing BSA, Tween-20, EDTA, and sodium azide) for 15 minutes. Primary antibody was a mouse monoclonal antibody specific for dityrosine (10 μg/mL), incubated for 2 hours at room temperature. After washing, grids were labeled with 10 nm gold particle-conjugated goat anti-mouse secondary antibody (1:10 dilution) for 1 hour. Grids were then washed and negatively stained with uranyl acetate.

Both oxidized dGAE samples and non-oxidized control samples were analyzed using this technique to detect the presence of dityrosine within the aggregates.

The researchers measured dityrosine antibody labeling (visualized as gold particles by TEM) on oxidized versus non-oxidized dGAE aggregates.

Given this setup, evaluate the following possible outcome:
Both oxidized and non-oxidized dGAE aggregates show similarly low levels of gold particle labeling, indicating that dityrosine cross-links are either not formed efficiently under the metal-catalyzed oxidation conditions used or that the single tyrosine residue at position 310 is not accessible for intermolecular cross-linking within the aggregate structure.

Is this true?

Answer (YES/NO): NO